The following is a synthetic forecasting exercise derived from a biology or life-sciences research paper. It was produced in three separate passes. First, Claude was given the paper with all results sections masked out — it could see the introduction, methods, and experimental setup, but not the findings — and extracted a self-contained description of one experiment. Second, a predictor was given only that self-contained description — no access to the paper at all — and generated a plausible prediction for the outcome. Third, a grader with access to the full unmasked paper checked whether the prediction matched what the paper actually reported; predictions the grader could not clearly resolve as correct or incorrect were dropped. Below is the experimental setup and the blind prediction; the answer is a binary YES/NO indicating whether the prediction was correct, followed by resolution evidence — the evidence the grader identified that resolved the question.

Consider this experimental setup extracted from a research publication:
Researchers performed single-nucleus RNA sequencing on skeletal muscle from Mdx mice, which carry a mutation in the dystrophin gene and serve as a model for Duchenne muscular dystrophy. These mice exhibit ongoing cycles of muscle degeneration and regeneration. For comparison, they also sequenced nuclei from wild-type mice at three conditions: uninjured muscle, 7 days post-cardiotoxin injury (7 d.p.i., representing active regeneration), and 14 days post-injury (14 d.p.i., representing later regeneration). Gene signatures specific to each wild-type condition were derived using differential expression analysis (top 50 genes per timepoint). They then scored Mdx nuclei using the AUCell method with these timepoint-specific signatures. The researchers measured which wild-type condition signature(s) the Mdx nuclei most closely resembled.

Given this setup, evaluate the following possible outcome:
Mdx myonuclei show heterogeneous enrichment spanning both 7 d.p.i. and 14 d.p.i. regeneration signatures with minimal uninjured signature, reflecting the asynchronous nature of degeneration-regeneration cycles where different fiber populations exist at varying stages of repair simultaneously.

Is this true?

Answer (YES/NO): NO